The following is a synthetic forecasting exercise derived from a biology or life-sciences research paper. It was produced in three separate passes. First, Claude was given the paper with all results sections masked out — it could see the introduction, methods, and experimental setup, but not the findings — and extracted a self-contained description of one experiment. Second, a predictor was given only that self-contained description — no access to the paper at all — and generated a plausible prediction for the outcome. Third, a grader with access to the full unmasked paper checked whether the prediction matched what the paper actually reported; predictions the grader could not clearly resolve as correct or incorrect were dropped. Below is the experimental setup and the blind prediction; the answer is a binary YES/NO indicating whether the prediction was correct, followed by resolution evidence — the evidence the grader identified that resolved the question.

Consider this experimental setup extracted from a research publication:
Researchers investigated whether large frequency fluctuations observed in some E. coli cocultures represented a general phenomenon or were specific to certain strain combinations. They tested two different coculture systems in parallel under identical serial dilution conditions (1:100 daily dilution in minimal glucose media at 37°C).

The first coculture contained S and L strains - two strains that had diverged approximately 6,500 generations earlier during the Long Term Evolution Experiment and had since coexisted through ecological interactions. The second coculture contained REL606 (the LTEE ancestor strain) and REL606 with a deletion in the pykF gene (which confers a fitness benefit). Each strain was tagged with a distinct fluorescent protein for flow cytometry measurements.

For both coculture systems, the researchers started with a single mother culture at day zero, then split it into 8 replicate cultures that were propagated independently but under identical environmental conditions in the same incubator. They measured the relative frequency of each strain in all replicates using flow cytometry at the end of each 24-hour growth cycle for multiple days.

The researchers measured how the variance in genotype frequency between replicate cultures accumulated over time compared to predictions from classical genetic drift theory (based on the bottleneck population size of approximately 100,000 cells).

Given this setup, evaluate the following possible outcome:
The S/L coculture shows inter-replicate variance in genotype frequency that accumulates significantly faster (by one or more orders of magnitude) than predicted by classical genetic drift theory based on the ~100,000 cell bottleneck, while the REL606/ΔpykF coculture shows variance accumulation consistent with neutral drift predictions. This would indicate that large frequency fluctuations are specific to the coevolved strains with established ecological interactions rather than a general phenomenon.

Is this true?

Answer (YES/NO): YES